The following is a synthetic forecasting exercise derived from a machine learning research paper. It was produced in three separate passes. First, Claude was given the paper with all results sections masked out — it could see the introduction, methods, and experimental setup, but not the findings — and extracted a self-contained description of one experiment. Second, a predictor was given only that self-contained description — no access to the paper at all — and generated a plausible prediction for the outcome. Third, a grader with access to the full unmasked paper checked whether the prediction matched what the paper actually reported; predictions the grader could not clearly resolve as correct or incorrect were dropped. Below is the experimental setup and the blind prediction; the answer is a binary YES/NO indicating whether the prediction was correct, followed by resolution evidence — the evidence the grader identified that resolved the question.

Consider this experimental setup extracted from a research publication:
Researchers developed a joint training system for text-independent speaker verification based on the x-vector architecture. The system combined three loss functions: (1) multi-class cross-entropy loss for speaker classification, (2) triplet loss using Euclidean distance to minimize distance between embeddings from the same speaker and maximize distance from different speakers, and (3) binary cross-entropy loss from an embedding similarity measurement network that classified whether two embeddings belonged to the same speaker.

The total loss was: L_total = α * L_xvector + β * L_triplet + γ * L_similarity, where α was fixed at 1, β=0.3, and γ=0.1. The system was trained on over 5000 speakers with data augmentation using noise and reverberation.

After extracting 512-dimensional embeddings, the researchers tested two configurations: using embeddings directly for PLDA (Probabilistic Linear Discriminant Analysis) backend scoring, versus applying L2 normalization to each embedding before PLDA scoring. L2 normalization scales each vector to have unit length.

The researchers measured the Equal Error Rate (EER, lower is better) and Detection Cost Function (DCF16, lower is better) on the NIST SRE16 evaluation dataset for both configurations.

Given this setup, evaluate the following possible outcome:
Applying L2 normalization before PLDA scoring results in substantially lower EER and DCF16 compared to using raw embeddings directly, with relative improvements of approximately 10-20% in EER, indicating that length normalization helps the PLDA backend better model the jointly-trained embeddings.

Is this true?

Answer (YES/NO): NO